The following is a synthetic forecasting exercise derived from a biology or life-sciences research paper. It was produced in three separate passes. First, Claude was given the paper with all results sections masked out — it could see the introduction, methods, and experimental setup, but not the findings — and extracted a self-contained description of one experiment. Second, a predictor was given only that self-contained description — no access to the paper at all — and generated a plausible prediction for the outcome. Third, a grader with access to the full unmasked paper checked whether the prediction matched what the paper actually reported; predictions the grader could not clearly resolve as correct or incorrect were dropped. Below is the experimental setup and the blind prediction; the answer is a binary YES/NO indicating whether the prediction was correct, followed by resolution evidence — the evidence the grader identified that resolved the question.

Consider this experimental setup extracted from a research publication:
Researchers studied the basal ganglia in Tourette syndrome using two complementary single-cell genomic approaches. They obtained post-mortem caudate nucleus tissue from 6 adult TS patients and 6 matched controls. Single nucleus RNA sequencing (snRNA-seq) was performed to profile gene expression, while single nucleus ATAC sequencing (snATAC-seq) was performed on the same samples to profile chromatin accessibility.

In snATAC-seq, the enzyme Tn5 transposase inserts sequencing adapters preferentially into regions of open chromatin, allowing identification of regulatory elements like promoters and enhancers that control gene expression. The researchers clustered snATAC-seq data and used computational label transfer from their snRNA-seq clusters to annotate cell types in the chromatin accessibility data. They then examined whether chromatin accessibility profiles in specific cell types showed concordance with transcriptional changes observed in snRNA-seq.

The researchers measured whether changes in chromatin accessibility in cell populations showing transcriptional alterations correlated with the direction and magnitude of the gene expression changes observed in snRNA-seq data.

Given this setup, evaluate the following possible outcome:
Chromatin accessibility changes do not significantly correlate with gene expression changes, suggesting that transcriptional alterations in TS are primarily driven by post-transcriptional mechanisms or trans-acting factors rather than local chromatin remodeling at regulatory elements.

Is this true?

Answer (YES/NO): NO